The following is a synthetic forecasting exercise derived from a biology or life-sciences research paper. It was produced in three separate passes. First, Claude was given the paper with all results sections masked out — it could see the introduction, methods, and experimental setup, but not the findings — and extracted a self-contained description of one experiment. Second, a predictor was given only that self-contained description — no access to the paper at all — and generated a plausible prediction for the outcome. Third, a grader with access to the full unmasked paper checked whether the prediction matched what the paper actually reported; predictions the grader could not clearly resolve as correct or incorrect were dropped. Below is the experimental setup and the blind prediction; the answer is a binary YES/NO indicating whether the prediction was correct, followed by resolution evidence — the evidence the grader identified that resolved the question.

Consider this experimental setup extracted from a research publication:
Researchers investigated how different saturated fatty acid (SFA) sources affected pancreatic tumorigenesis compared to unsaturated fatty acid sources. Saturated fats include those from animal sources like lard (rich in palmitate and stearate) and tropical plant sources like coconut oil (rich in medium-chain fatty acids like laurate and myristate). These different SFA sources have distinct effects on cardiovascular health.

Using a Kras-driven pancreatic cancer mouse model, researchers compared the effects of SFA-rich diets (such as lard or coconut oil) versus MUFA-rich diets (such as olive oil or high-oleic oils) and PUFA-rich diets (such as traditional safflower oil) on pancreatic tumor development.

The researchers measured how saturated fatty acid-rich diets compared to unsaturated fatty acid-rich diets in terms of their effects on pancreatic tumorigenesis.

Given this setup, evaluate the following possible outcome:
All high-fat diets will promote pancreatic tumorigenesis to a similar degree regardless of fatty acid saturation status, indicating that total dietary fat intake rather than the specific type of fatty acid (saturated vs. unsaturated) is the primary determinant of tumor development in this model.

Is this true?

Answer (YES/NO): NO